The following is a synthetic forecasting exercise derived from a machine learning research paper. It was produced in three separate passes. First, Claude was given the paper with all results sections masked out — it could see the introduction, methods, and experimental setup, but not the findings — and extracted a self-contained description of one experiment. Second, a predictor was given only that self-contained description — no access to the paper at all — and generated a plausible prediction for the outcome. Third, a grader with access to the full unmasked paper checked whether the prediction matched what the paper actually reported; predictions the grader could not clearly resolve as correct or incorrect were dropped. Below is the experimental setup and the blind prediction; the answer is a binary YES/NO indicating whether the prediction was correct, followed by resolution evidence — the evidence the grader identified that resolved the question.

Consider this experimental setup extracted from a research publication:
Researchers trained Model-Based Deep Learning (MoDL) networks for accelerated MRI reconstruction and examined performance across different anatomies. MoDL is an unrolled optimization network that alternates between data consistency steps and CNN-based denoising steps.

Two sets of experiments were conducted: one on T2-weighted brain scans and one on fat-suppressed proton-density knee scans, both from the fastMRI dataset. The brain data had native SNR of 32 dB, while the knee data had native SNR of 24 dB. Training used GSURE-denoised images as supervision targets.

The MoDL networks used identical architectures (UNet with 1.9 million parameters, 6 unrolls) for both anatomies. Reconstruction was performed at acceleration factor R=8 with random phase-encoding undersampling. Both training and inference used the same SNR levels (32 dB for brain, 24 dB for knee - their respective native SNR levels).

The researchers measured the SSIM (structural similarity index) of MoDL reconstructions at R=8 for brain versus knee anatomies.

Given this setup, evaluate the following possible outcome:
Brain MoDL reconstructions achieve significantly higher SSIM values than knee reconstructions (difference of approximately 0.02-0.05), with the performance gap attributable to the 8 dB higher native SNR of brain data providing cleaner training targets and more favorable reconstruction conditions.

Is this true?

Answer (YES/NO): NO